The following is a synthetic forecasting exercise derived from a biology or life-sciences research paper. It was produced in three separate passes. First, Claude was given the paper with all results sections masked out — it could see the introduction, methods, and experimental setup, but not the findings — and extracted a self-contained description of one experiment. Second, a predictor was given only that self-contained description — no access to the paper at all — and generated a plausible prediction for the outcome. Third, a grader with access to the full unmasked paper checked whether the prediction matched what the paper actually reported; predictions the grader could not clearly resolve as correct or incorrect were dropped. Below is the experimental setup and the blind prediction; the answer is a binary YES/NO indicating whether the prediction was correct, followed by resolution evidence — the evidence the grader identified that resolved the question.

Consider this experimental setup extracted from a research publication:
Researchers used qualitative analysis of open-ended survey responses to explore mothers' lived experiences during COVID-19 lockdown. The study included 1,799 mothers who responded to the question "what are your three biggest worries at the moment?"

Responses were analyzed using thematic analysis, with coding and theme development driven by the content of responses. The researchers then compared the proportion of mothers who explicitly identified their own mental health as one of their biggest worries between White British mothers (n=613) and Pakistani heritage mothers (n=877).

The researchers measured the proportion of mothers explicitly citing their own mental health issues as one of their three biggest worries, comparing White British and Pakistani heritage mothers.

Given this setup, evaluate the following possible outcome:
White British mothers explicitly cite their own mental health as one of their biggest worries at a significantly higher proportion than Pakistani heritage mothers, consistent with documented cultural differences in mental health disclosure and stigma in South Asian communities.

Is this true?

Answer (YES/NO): YES